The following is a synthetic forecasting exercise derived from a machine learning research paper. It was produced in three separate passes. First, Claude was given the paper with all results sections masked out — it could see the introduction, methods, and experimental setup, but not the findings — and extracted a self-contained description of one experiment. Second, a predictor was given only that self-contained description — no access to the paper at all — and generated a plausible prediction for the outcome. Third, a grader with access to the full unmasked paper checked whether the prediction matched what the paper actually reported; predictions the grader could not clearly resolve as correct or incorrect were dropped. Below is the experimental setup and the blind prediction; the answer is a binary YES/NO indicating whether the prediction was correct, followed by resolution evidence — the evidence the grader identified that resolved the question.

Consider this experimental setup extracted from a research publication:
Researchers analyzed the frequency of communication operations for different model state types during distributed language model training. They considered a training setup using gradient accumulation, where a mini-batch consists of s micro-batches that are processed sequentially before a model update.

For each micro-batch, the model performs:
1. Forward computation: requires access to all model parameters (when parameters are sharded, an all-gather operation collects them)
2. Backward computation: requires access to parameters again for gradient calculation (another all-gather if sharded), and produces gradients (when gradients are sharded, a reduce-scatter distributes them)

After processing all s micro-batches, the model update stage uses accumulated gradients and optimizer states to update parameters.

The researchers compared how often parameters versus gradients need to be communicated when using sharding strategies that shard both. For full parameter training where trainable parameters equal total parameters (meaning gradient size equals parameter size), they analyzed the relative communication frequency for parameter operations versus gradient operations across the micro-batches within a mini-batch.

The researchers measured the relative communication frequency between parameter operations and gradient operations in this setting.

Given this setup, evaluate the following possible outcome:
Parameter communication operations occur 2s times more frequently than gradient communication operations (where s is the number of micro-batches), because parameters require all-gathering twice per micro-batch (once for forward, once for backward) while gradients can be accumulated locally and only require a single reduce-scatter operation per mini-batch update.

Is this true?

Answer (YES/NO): NO